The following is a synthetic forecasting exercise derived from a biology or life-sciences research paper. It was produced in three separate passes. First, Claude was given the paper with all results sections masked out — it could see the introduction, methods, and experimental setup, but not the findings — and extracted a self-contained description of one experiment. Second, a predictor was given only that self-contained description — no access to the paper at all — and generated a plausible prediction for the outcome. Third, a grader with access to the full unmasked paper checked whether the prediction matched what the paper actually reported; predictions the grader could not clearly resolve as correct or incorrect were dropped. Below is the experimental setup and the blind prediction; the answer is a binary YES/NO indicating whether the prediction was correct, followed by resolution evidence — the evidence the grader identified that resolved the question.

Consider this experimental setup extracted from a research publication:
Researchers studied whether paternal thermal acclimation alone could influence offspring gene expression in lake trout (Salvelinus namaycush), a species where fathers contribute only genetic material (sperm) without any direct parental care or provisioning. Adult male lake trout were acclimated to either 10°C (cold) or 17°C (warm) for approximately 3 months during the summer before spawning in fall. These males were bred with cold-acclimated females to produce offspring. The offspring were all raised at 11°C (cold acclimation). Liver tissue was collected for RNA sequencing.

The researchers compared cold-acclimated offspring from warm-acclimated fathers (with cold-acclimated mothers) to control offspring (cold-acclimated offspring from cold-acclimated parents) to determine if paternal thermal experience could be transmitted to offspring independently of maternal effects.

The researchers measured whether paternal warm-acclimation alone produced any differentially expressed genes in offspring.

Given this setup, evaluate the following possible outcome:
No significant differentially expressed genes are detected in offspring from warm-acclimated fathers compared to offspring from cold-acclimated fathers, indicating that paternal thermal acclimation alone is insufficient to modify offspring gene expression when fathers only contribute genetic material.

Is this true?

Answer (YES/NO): NO